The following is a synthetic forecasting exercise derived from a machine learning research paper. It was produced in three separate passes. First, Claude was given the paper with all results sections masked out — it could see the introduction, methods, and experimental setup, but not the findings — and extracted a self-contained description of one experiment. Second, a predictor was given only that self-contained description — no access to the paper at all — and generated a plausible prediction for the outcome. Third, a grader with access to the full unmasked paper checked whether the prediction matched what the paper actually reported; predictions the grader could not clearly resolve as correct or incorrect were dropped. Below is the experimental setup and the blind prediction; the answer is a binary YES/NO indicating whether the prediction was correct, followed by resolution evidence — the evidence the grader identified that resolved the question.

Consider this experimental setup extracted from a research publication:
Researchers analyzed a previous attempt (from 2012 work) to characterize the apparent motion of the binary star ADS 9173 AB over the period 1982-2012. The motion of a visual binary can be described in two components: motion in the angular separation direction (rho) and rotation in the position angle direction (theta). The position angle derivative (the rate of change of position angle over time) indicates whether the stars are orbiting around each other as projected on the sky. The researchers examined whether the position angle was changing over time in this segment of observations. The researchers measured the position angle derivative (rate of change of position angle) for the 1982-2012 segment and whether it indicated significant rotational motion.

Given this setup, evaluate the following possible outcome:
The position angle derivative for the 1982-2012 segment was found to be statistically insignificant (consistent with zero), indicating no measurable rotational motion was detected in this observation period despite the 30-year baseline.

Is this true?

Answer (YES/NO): YES